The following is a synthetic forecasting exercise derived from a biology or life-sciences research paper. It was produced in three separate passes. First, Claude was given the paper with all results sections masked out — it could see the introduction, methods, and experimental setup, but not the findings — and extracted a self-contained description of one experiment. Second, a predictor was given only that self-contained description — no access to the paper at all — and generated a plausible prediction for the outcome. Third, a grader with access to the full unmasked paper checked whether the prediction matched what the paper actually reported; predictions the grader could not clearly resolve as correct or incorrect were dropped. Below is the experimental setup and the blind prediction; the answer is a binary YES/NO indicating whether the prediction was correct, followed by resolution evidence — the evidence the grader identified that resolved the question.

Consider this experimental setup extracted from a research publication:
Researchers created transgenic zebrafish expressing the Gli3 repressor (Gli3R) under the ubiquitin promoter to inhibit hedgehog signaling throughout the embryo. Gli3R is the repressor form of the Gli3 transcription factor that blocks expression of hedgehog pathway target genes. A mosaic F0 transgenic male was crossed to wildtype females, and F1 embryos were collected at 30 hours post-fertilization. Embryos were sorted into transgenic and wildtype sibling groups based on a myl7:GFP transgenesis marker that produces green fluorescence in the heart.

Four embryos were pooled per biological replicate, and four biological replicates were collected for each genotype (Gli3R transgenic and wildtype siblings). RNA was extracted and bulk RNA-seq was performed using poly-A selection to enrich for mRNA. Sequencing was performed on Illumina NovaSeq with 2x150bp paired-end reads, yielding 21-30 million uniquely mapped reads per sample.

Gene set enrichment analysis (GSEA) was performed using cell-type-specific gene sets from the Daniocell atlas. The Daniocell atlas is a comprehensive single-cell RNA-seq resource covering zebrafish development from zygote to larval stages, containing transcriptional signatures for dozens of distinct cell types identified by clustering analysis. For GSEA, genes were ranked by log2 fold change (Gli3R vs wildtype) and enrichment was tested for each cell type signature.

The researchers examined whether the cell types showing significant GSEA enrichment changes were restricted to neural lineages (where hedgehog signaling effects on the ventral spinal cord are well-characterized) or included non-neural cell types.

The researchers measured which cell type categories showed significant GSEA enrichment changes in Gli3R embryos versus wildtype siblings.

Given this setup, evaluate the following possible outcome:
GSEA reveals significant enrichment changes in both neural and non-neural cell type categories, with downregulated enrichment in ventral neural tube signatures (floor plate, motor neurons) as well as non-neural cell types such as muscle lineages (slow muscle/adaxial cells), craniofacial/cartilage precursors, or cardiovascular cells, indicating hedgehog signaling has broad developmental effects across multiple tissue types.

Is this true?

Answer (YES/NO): NO